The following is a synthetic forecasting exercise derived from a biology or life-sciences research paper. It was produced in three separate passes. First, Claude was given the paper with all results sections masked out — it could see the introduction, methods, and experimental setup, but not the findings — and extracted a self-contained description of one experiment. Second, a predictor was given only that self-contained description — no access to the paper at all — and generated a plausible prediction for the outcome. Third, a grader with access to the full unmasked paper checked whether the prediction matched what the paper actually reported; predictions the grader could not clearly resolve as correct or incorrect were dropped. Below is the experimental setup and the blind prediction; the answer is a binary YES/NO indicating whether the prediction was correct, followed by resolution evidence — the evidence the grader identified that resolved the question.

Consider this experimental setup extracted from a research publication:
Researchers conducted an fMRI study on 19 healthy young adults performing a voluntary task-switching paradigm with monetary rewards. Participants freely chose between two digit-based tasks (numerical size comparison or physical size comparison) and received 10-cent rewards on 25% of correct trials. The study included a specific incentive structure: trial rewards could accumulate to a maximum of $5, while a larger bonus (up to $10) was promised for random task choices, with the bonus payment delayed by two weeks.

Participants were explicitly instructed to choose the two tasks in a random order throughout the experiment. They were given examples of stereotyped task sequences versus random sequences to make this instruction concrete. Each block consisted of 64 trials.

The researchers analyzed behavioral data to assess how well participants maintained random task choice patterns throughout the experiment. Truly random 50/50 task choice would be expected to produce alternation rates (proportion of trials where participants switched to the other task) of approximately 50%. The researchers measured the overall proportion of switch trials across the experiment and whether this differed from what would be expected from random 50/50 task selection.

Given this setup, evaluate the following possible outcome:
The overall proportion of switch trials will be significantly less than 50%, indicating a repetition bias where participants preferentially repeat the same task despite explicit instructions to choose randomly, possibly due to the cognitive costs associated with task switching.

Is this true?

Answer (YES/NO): NO